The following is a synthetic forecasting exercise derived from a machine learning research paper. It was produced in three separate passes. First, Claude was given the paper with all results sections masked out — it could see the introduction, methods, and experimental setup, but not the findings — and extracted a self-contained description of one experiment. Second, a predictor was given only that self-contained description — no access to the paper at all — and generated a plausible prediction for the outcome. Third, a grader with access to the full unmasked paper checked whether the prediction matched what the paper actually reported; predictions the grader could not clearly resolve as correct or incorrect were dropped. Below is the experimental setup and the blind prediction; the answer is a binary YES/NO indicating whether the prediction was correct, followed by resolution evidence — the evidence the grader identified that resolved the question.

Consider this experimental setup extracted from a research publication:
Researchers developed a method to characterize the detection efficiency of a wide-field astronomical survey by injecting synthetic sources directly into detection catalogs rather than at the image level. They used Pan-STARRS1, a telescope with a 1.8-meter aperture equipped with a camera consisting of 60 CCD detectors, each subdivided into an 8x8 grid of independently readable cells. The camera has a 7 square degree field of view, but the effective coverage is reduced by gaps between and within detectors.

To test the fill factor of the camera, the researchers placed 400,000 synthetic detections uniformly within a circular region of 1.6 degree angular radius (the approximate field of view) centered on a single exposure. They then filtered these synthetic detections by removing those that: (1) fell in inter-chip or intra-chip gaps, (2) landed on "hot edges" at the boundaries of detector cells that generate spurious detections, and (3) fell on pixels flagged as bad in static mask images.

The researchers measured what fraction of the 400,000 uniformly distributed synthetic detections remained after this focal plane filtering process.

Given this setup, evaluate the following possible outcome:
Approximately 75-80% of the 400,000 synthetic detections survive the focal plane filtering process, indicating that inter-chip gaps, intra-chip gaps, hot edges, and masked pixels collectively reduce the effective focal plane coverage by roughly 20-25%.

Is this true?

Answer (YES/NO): NO